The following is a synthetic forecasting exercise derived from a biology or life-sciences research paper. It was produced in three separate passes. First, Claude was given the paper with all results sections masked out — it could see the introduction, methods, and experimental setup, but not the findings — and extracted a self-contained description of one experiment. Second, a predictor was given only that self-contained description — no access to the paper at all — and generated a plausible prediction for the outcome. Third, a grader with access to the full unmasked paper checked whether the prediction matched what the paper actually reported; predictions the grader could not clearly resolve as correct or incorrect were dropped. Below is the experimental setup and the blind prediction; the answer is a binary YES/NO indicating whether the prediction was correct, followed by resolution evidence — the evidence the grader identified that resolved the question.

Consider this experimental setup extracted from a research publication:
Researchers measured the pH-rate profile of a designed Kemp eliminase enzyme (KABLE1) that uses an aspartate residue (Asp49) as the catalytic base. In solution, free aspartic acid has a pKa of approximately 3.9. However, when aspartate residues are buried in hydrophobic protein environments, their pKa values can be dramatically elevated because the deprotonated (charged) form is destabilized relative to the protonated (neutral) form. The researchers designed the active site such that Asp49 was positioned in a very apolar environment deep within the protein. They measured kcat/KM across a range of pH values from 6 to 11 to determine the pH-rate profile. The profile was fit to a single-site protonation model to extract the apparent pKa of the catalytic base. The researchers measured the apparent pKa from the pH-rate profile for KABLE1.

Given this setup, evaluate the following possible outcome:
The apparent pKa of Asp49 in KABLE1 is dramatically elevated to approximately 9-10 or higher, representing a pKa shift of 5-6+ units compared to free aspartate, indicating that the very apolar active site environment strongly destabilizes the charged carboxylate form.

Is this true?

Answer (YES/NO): YES